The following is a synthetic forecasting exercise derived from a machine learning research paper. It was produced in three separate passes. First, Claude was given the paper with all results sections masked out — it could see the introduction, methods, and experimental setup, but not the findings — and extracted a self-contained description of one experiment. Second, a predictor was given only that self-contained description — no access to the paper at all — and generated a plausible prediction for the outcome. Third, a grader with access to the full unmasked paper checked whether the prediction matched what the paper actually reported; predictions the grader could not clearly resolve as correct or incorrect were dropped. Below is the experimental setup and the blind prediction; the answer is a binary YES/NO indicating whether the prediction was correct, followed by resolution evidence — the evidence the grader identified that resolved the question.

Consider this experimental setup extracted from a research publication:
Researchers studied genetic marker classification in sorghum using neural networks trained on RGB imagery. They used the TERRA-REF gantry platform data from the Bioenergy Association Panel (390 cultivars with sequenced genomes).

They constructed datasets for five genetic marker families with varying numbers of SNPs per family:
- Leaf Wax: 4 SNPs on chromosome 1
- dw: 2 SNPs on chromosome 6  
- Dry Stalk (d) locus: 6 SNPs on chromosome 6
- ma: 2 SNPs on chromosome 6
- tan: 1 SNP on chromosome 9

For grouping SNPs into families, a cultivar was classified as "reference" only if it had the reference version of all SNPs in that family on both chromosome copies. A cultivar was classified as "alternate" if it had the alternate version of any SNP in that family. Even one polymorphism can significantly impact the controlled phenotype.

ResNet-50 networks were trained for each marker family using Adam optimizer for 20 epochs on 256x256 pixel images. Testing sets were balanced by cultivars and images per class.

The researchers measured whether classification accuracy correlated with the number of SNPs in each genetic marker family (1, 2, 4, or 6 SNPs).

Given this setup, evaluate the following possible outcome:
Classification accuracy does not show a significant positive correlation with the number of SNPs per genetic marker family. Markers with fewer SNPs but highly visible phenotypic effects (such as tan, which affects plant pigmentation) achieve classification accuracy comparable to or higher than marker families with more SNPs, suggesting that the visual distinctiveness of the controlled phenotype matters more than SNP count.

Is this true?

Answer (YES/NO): YES